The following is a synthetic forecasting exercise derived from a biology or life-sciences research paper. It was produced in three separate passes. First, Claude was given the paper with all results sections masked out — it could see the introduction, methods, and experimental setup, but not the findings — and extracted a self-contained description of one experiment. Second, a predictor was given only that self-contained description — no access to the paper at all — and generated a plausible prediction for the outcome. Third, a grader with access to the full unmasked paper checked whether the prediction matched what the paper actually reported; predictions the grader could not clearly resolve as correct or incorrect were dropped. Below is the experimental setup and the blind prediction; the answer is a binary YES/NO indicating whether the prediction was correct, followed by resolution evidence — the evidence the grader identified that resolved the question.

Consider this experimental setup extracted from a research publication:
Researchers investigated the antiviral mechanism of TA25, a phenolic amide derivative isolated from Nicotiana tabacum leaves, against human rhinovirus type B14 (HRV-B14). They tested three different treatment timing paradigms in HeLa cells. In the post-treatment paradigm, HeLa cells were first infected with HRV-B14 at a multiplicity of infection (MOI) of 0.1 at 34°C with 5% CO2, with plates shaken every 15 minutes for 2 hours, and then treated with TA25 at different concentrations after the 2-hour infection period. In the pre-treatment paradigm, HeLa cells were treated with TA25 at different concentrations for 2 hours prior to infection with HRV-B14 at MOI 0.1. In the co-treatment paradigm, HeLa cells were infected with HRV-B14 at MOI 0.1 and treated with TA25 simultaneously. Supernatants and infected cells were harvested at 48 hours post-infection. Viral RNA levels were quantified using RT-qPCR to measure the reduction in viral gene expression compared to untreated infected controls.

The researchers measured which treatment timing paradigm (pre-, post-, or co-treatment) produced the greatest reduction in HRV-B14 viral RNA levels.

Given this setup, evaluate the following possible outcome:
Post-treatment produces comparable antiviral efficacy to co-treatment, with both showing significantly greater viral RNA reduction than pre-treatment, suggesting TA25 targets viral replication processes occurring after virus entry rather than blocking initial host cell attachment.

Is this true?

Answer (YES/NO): NO